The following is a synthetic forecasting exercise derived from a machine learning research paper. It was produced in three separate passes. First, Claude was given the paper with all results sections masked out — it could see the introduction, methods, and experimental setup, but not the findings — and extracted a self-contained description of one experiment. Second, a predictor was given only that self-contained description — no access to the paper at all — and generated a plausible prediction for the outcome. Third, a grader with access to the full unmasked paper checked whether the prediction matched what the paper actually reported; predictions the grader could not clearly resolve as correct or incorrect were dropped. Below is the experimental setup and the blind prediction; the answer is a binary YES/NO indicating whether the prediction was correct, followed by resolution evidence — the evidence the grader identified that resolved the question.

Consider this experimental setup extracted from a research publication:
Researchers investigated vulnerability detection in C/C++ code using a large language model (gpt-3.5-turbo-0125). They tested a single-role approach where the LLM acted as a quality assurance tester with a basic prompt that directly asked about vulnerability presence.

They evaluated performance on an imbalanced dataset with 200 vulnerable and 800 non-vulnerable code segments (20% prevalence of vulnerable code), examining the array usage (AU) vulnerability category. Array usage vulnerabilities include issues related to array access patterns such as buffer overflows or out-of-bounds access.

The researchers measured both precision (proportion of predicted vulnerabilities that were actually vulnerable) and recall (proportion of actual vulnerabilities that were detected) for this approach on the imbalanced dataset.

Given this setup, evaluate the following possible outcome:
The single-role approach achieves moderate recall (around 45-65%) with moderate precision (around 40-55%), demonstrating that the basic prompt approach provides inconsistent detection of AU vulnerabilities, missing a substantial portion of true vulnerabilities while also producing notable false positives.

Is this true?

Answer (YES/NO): NO